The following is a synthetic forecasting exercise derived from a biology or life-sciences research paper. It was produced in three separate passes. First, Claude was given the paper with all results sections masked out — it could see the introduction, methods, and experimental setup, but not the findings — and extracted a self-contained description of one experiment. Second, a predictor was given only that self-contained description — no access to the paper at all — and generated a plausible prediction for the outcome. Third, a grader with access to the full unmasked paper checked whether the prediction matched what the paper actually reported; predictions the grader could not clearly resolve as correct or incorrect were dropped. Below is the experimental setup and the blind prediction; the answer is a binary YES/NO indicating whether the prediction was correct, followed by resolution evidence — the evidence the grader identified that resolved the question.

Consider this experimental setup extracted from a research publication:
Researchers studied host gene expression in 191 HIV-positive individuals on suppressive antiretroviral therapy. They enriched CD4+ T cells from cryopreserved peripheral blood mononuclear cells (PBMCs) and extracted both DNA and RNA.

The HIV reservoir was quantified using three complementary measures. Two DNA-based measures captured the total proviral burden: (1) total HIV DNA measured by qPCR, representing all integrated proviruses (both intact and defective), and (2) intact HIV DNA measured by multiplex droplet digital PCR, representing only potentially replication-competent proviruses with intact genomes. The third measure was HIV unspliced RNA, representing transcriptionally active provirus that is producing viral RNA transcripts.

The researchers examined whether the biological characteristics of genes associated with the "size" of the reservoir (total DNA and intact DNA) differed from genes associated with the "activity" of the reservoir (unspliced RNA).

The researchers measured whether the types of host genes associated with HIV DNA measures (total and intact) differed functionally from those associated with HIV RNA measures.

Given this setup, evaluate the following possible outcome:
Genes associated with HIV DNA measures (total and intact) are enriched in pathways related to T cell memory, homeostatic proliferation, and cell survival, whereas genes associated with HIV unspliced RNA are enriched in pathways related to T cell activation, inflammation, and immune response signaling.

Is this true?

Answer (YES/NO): NO